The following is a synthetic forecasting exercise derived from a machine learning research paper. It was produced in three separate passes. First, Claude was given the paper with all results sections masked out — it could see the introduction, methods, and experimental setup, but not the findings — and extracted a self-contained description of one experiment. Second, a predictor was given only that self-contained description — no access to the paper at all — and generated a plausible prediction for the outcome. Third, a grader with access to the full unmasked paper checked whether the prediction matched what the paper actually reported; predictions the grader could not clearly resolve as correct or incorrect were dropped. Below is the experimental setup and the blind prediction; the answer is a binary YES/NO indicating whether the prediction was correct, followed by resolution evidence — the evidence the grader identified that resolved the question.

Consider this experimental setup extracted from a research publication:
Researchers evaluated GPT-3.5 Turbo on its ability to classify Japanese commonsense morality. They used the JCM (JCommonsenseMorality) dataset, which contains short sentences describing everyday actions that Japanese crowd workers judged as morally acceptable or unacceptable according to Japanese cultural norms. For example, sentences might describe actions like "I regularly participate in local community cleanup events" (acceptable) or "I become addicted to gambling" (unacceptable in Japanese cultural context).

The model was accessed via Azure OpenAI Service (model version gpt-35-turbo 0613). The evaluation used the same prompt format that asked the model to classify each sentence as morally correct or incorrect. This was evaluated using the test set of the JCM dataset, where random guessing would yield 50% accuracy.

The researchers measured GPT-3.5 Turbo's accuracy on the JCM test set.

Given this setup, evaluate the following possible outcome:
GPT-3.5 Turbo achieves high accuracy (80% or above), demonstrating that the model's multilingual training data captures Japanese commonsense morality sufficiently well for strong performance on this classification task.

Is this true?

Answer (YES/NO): NO